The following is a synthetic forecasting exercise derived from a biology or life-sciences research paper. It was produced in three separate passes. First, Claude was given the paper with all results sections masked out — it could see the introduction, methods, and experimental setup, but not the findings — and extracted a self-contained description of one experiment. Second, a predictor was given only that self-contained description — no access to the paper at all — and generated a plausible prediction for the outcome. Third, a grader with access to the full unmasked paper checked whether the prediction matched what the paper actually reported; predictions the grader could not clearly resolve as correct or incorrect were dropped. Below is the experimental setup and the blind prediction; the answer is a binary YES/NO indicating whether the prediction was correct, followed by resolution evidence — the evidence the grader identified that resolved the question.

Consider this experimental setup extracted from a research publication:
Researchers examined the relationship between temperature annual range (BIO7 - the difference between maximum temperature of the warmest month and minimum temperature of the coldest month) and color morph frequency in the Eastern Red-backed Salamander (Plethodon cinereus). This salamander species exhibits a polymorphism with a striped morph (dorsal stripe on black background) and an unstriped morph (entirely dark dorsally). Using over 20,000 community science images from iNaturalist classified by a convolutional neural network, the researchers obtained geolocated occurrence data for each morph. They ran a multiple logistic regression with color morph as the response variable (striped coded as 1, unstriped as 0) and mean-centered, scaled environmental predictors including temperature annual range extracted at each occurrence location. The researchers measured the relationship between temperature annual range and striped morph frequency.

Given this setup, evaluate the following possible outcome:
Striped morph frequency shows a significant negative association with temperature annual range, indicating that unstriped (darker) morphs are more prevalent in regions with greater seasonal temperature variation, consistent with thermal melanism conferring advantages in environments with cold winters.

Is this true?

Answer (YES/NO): NO